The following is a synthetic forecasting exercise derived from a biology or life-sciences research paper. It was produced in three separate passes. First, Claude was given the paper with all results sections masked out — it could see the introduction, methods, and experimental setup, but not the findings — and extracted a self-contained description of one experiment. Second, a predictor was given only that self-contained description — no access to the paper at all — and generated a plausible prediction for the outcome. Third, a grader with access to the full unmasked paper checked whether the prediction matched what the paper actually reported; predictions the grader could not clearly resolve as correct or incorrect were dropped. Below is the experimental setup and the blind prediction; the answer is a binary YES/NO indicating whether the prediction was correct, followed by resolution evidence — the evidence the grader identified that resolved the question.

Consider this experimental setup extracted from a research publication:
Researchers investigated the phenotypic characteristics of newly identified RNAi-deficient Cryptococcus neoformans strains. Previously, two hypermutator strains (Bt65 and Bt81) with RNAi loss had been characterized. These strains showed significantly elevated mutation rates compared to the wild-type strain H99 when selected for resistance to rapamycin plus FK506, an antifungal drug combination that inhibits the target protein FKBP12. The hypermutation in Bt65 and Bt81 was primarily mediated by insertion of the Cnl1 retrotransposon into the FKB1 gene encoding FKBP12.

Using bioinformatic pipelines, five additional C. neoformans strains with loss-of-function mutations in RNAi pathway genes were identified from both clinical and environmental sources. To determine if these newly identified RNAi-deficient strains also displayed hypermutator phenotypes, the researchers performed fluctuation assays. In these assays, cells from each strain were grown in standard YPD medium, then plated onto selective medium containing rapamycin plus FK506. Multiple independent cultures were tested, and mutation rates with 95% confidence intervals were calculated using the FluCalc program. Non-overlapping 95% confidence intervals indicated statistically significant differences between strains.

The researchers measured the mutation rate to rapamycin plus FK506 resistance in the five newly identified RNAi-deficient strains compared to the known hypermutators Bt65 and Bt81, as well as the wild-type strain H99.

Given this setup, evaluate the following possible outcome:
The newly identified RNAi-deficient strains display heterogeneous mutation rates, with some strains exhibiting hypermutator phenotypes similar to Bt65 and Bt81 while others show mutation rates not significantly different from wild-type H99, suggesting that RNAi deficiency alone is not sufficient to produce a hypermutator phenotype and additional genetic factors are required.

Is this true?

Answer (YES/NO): NO